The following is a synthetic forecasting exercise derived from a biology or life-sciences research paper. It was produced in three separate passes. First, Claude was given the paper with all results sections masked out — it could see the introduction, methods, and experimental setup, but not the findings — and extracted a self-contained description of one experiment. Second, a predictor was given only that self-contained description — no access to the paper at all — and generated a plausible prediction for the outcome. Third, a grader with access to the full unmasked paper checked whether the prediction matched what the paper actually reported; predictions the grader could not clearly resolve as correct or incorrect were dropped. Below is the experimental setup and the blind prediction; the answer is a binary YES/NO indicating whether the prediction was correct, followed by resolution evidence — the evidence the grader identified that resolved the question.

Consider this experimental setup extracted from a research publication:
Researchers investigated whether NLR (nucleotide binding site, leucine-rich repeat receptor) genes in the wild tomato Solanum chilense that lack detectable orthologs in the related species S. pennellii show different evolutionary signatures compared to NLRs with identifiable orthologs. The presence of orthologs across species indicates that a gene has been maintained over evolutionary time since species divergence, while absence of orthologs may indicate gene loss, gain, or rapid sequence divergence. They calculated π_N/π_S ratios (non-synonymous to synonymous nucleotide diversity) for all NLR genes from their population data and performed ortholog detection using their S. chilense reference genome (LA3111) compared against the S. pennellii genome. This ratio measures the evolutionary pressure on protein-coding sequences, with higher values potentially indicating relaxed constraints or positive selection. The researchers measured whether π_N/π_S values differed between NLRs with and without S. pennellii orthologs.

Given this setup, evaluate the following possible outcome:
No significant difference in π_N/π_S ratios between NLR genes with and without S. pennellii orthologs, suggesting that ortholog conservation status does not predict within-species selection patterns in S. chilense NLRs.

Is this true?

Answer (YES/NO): NO